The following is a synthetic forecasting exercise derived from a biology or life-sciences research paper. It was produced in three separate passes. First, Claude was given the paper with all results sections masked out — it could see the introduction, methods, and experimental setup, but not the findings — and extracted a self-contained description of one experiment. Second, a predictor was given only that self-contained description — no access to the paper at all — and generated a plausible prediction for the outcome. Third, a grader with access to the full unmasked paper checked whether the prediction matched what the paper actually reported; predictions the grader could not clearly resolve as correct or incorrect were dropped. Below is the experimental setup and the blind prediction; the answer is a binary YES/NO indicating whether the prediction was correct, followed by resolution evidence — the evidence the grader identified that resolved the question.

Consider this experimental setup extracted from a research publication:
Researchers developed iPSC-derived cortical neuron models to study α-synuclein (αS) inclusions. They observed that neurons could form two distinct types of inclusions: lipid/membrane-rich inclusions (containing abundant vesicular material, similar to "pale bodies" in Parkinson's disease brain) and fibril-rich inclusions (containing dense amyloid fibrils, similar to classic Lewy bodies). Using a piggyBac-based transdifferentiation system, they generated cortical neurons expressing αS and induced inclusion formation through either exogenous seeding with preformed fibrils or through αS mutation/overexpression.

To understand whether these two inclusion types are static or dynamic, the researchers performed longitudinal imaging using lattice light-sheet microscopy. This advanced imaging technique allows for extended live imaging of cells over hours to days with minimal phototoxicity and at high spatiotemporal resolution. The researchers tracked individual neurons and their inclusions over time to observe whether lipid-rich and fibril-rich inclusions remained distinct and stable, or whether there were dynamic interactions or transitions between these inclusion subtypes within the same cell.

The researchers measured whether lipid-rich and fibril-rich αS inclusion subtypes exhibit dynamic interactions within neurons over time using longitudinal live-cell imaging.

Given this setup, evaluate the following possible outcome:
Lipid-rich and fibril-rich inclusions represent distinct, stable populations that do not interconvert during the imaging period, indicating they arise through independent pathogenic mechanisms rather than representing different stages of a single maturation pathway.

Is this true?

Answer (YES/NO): NO